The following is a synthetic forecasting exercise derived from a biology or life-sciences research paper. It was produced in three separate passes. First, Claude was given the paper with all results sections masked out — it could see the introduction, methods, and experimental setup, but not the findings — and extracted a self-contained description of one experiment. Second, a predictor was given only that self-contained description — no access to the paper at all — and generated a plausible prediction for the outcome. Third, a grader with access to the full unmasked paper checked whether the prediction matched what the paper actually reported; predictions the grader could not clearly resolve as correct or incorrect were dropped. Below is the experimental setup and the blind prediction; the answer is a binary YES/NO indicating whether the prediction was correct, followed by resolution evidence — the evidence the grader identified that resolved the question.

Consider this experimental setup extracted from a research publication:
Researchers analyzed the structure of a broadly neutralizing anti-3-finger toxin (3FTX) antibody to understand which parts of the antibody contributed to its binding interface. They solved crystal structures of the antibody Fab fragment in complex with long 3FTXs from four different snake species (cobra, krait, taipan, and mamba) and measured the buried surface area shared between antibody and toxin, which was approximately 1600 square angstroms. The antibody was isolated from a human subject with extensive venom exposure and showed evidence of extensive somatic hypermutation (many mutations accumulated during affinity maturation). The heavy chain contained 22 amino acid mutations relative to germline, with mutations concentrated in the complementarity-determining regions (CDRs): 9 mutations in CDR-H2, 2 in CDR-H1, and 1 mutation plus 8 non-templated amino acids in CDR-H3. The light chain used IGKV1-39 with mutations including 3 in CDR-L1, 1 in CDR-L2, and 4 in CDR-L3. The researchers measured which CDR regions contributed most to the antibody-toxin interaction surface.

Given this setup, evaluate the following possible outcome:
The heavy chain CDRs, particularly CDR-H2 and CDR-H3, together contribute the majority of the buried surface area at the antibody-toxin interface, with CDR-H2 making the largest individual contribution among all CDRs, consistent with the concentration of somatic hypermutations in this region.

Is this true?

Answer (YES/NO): NO